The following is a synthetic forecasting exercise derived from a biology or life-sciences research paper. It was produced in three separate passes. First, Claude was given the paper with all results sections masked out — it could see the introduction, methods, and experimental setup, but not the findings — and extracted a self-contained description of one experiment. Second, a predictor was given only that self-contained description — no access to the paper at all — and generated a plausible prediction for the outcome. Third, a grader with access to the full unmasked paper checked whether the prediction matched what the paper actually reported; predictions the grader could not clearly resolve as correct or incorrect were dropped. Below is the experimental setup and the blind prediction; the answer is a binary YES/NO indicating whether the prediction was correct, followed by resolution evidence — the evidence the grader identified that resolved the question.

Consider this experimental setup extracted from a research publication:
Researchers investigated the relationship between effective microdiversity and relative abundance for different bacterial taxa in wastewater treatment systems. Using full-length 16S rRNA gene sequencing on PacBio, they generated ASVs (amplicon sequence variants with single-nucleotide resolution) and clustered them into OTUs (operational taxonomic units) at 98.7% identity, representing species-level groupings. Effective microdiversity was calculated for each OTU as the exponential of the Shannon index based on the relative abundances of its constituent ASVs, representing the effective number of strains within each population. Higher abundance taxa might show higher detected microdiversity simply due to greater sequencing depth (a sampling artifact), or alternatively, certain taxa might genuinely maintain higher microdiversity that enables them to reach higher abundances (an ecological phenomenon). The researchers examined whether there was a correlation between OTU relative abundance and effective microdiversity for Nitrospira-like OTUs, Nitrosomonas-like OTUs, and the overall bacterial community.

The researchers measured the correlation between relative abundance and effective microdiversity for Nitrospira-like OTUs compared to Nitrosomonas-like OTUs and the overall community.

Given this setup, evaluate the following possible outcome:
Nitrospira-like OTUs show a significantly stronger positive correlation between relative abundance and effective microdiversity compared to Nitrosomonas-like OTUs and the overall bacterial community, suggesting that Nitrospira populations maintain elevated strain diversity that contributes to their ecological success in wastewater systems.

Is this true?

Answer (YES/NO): YES